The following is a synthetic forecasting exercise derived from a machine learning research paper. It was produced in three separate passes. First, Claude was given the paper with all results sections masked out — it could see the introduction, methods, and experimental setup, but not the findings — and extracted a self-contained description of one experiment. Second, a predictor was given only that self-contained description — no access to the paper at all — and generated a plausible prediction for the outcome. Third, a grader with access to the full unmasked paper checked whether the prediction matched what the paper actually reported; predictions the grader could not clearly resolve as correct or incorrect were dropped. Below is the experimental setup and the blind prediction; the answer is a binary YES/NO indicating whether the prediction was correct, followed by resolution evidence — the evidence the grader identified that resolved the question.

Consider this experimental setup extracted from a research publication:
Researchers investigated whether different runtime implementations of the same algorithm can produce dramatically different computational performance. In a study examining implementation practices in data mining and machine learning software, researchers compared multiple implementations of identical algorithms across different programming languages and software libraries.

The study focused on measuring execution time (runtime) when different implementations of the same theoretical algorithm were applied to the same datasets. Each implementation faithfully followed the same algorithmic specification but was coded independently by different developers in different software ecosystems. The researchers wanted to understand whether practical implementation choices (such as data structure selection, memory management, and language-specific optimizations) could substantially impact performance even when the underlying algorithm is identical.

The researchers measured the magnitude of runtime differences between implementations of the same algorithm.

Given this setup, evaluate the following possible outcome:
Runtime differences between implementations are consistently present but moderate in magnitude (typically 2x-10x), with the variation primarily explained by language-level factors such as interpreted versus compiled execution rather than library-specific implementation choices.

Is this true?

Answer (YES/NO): NO